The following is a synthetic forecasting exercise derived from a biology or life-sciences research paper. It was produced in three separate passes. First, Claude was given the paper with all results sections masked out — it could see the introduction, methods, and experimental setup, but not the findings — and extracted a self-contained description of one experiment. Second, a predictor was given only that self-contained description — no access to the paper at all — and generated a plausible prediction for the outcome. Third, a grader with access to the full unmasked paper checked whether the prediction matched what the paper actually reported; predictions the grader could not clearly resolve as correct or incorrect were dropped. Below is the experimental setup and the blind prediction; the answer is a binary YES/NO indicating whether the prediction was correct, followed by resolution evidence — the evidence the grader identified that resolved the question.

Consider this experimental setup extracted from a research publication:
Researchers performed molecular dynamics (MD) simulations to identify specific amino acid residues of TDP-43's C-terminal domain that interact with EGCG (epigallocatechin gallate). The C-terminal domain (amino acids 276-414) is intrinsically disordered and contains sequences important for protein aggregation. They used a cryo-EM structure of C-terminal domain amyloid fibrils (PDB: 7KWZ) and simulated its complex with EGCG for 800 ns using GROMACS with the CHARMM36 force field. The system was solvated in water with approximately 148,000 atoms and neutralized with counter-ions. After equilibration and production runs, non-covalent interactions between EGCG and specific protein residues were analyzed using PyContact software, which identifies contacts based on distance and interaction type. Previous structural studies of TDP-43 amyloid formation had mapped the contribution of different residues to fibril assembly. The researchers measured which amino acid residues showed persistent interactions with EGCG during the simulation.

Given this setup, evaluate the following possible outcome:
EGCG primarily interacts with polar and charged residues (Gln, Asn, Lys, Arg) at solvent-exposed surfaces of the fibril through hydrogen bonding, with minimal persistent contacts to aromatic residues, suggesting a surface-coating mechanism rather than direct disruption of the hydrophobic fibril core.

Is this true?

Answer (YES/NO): NO